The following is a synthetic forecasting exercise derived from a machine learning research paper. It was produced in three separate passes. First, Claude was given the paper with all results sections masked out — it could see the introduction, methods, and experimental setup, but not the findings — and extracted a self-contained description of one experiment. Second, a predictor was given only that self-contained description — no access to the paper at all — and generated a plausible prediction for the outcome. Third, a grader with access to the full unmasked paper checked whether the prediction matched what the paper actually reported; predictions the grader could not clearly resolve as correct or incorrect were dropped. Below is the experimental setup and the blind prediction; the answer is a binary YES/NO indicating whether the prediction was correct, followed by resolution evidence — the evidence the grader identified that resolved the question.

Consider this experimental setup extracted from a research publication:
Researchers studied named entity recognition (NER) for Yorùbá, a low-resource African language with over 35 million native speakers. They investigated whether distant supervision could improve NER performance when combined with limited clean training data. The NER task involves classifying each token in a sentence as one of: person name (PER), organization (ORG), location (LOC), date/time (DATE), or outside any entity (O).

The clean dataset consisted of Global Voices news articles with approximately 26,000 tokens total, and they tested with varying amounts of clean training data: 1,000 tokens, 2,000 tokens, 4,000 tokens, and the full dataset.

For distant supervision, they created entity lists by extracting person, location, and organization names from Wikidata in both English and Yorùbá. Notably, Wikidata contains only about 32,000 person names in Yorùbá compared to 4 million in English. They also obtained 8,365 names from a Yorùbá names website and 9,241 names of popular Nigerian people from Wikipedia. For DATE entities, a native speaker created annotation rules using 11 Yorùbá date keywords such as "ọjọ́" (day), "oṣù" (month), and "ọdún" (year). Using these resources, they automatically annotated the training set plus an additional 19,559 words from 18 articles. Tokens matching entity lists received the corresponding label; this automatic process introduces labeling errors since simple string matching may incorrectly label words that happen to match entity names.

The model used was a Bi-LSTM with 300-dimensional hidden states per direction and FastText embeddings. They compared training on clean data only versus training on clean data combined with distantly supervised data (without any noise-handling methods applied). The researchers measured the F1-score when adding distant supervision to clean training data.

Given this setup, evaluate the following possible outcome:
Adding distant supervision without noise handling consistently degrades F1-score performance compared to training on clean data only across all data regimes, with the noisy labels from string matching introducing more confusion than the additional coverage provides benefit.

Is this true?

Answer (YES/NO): NO